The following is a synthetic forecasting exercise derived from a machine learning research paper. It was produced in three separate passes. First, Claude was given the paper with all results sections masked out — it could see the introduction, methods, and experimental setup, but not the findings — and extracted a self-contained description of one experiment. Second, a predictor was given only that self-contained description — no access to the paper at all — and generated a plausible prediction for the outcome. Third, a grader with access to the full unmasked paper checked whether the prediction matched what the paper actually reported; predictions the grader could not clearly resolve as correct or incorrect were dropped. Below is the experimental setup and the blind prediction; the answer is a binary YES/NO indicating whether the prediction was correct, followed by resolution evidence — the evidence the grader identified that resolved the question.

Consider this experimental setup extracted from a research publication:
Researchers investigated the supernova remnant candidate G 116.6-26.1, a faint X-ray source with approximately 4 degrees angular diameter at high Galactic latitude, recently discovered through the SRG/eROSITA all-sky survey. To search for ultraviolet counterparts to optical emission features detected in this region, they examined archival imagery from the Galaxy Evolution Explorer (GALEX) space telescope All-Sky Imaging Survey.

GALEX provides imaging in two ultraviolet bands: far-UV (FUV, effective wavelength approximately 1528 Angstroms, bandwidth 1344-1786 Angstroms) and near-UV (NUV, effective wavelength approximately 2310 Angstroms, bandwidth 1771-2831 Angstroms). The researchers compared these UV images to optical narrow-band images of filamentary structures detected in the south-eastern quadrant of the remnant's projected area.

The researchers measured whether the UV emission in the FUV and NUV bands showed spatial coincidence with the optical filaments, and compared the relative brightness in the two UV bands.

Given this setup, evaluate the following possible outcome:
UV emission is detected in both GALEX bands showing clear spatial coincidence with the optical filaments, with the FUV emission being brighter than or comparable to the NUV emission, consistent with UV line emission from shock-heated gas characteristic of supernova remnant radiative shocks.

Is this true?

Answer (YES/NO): YES